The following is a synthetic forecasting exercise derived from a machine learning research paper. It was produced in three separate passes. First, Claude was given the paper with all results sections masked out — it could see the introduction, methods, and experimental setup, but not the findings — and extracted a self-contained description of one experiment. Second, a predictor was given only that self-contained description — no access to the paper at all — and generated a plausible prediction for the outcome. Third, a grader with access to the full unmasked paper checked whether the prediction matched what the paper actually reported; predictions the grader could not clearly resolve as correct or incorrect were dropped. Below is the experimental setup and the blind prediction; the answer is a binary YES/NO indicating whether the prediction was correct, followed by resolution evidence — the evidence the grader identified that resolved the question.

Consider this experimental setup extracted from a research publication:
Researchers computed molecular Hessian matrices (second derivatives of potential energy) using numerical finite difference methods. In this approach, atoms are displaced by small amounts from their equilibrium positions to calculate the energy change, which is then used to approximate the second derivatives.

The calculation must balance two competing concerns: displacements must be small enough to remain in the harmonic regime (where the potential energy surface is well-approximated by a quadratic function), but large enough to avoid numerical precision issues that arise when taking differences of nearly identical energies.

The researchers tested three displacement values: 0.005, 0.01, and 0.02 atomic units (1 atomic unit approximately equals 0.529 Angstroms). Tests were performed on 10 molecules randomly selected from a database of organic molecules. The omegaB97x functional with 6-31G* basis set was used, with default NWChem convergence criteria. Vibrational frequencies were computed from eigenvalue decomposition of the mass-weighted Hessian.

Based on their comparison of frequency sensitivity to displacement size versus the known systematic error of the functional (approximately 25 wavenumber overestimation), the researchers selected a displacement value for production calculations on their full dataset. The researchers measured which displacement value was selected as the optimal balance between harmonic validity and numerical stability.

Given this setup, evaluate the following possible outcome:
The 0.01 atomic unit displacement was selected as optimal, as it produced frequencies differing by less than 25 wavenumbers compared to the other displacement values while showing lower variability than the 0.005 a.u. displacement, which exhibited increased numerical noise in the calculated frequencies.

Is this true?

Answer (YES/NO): NO